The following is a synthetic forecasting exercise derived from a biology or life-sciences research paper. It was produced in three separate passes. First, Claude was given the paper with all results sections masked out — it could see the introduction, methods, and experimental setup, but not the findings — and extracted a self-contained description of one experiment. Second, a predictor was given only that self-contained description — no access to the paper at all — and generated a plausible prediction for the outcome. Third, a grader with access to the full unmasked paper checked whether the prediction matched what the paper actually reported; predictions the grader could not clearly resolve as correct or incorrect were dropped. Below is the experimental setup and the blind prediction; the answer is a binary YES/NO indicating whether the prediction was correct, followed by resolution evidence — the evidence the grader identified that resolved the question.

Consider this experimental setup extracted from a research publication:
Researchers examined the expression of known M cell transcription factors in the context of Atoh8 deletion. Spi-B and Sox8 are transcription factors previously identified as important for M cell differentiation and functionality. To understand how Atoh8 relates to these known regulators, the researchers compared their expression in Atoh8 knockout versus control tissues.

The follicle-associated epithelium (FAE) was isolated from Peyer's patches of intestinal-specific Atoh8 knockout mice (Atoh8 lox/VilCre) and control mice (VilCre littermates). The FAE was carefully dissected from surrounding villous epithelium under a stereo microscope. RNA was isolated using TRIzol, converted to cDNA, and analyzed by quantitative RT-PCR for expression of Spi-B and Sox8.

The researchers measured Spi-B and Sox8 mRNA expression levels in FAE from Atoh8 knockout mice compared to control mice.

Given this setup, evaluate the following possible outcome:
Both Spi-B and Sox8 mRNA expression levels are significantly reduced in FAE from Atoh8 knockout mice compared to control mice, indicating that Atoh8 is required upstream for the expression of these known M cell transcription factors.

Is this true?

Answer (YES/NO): NO